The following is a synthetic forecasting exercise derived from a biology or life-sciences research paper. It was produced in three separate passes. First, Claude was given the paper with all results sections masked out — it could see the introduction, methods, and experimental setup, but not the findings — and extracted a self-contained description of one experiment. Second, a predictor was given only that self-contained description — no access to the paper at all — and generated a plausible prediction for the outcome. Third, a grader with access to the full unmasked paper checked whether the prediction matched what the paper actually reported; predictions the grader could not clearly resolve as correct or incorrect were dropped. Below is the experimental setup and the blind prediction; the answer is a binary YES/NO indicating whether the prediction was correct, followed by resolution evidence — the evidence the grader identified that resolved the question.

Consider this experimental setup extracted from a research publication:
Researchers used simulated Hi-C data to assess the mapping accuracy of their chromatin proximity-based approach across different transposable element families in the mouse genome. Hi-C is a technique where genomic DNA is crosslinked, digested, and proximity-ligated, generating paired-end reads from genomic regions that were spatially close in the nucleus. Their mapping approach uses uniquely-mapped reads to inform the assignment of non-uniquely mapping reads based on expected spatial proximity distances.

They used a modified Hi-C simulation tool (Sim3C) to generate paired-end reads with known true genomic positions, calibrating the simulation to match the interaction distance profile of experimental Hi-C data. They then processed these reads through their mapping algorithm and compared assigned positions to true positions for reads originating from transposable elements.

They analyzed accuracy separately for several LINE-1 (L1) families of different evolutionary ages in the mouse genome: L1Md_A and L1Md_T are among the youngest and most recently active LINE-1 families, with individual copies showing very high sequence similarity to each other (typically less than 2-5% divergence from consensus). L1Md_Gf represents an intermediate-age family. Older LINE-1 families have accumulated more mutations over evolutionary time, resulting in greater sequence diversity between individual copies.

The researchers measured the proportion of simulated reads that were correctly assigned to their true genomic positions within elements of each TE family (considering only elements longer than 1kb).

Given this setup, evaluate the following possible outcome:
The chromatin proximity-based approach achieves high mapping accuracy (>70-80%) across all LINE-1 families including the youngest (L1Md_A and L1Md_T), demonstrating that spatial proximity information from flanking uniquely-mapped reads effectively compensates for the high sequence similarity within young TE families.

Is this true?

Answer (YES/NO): NO